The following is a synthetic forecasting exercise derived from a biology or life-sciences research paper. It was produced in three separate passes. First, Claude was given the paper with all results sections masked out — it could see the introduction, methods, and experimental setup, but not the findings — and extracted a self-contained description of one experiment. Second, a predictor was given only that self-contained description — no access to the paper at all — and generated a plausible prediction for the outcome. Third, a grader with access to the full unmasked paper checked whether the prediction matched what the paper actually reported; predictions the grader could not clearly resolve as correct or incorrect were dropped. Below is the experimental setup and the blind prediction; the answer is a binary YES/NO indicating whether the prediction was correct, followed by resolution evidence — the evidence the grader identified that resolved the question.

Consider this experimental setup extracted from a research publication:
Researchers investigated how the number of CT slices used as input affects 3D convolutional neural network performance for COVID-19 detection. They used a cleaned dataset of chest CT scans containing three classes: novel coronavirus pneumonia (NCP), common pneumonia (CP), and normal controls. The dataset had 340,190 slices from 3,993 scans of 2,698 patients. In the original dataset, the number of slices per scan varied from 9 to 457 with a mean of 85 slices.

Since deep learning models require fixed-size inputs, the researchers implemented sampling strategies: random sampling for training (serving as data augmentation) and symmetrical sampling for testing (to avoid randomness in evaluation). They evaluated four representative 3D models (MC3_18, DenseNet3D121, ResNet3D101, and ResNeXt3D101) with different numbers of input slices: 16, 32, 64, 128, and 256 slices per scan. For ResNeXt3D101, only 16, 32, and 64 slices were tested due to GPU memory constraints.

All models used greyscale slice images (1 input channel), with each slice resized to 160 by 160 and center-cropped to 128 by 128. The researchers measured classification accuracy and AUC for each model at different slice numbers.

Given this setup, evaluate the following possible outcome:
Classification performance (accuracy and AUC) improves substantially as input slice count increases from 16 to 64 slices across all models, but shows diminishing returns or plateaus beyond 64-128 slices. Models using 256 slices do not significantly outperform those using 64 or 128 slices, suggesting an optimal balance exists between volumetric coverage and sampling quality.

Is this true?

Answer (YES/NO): NO